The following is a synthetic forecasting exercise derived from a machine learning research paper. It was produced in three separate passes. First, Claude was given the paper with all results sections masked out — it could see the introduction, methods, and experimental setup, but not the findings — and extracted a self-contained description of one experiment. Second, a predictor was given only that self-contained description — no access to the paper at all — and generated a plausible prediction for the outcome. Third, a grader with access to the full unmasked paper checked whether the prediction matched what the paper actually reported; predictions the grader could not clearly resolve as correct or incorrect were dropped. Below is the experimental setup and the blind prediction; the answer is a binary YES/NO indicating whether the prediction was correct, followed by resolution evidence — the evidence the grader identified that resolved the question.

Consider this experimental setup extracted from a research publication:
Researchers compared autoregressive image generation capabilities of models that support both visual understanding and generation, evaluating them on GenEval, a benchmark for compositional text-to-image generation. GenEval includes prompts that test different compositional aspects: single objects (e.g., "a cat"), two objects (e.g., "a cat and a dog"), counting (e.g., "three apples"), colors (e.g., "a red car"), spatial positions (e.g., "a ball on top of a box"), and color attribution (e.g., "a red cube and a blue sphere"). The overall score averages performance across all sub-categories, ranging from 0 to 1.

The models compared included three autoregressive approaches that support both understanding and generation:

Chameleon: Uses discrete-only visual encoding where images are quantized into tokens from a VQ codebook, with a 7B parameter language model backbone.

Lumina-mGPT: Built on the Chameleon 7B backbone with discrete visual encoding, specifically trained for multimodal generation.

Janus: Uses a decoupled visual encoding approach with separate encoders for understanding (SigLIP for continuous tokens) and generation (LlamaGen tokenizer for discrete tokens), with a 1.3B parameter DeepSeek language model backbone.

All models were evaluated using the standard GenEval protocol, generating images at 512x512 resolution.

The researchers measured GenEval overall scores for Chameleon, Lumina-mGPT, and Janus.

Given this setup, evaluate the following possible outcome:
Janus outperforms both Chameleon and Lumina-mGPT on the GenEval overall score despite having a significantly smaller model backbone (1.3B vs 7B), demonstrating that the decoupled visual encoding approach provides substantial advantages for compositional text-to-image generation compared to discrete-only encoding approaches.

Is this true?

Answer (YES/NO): YES